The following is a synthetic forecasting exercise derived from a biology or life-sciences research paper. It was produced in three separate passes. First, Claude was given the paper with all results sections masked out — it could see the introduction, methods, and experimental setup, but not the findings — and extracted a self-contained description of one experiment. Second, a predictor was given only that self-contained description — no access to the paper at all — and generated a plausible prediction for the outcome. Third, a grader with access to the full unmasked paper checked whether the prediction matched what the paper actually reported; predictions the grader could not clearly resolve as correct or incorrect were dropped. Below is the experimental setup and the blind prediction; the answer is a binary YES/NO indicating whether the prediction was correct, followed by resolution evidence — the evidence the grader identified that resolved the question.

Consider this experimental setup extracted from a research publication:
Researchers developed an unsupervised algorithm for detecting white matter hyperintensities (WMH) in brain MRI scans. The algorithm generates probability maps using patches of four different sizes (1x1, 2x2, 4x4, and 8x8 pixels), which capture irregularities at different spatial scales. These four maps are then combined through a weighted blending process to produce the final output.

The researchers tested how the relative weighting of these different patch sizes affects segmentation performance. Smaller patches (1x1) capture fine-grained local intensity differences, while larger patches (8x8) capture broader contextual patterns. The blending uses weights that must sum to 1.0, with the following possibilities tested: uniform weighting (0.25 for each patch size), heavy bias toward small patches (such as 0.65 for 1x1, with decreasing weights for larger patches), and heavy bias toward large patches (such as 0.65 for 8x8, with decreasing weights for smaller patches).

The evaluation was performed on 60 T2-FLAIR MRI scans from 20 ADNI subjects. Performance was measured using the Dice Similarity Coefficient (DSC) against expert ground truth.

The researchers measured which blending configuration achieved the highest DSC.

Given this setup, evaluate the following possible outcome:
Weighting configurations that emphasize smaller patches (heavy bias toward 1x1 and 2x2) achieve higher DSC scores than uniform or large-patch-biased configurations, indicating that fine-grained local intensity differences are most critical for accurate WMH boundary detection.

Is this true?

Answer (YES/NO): YES